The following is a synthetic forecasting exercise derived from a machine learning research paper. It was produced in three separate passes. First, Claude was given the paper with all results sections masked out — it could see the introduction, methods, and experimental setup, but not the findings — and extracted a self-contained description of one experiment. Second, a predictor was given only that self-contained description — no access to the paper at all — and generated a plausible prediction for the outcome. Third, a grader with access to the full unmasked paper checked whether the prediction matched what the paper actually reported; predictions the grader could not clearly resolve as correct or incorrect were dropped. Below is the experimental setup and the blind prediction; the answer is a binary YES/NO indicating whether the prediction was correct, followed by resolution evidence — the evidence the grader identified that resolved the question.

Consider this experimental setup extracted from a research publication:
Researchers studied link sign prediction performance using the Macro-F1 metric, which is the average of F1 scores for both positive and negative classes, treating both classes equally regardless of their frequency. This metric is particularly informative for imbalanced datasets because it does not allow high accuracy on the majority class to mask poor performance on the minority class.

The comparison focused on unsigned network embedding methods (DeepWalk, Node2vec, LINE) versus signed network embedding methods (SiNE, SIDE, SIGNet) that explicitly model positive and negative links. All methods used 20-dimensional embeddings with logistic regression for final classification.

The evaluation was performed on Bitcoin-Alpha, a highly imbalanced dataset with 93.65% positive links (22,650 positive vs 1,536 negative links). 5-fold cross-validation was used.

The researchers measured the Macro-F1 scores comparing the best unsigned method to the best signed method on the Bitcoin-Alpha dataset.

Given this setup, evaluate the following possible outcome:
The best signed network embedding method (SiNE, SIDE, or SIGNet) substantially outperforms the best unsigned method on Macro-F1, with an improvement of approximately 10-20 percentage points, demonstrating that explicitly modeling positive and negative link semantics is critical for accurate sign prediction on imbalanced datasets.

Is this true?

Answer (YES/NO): YES